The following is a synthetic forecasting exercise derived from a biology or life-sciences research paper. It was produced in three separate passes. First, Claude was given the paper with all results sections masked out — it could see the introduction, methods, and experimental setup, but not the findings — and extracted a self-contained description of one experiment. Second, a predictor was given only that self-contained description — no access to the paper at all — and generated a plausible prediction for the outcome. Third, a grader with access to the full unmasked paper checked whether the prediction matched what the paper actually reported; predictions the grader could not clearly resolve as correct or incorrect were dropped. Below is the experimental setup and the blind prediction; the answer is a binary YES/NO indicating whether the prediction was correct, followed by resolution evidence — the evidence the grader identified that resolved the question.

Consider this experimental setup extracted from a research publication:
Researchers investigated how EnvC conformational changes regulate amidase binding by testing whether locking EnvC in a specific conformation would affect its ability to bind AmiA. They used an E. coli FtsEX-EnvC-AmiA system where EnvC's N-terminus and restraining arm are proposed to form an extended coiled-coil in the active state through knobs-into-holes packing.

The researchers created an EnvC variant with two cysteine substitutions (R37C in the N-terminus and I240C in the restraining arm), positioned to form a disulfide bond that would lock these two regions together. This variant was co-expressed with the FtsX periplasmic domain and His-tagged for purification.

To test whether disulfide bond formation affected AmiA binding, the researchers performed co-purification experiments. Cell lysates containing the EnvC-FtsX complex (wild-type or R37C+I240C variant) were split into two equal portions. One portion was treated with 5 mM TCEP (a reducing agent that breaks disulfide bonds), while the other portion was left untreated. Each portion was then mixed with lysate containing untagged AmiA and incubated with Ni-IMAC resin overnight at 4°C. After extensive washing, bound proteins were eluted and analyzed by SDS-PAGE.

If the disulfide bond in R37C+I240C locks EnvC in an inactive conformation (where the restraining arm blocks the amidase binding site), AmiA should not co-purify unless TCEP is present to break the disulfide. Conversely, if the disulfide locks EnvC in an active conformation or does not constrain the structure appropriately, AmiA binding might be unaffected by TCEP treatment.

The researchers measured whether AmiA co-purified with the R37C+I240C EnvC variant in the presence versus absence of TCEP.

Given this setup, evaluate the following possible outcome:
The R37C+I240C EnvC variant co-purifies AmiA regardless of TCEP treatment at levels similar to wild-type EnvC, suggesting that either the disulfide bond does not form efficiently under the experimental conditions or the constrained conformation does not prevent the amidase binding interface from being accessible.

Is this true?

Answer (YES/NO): NO